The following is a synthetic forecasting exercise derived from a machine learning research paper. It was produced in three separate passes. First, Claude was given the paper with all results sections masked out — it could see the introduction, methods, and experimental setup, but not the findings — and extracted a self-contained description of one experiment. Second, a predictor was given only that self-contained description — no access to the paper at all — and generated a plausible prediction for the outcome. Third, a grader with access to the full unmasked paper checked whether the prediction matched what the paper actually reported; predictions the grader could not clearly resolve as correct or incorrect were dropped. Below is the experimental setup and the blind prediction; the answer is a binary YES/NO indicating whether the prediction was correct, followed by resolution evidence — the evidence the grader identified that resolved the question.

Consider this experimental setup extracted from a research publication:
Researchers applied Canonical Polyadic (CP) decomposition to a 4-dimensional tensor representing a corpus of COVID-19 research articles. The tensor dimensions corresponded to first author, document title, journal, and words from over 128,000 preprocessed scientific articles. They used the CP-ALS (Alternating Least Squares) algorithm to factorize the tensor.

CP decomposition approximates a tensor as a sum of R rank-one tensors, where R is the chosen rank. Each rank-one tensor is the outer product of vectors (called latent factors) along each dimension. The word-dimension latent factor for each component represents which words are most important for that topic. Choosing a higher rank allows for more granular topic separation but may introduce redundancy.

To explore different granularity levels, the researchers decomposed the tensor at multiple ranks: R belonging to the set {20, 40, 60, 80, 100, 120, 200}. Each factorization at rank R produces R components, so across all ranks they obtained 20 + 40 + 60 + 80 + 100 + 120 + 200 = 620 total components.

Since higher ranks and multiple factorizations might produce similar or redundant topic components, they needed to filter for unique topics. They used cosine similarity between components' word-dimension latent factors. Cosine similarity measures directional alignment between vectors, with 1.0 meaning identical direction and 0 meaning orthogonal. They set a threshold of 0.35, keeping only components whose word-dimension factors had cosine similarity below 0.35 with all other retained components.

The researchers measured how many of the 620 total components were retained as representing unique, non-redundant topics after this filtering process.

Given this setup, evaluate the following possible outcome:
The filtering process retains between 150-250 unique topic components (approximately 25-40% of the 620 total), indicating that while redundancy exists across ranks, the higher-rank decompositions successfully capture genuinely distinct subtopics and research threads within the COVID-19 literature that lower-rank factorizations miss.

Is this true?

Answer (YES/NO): NO